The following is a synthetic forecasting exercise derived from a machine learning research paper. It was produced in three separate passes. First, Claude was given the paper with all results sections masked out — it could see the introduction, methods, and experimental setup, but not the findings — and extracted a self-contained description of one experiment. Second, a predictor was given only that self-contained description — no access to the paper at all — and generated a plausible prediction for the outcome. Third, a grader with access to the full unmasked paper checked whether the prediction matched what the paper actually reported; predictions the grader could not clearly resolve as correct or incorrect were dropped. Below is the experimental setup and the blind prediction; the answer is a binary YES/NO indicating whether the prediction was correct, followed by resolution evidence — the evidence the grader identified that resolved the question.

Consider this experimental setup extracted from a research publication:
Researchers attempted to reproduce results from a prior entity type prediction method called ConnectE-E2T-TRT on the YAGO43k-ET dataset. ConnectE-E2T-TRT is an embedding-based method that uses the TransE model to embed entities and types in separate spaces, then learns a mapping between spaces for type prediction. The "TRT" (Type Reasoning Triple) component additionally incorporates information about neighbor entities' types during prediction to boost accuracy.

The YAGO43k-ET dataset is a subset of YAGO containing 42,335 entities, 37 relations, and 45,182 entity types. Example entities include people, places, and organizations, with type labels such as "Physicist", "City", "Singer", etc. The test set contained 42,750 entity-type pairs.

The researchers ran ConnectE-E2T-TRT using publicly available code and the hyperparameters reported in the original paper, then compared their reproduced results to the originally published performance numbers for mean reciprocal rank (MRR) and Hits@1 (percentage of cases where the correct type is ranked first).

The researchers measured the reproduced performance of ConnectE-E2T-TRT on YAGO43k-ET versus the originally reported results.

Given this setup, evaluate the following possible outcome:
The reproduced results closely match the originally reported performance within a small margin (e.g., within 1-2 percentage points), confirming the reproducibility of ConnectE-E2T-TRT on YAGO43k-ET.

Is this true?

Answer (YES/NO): NO